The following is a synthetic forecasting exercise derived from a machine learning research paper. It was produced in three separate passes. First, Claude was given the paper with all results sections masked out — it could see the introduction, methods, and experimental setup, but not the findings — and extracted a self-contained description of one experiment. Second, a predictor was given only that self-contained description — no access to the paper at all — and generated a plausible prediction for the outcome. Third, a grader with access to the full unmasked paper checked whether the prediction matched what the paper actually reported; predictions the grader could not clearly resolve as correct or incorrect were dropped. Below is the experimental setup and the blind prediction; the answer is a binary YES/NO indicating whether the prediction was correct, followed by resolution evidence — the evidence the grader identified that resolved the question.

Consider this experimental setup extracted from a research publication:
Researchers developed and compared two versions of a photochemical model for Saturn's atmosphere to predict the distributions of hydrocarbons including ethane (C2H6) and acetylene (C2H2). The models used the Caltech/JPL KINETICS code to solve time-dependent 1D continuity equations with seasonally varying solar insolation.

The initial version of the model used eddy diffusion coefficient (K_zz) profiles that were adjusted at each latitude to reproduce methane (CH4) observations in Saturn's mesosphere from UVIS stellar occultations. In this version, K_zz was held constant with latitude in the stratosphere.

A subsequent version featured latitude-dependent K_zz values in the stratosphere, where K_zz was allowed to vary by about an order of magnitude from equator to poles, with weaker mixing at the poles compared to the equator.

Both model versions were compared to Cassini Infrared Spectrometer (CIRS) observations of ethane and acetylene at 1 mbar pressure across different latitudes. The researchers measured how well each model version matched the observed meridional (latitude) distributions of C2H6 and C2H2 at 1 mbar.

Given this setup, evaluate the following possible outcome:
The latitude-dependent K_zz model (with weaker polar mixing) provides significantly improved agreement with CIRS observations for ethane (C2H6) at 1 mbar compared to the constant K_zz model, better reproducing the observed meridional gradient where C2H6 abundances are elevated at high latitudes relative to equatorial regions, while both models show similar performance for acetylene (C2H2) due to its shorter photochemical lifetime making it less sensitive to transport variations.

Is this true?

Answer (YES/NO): NO